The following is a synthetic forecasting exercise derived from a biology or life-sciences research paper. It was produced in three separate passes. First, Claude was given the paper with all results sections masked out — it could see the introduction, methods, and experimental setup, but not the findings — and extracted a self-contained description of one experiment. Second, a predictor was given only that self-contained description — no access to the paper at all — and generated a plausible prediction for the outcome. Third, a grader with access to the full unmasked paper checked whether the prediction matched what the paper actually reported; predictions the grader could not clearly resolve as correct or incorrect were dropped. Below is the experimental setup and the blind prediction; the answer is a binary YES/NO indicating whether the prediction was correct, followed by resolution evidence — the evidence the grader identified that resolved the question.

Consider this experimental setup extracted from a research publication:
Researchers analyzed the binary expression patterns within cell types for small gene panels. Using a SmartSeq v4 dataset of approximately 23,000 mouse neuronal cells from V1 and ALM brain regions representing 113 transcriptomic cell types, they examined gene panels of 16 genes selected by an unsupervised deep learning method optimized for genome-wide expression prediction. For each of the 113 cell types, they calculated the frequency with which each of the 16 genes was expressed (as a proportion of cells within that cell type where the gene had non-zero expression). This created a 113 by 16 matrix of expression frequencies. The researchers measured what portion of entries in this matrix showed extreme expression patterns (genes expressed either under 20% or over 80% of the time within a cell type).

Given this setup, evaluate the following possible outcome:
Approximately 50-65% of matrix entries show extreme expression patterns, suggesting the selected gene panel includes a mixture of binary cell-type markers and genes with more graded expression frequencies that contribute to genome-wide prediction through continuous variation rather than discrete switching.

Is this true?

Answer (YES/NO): NO